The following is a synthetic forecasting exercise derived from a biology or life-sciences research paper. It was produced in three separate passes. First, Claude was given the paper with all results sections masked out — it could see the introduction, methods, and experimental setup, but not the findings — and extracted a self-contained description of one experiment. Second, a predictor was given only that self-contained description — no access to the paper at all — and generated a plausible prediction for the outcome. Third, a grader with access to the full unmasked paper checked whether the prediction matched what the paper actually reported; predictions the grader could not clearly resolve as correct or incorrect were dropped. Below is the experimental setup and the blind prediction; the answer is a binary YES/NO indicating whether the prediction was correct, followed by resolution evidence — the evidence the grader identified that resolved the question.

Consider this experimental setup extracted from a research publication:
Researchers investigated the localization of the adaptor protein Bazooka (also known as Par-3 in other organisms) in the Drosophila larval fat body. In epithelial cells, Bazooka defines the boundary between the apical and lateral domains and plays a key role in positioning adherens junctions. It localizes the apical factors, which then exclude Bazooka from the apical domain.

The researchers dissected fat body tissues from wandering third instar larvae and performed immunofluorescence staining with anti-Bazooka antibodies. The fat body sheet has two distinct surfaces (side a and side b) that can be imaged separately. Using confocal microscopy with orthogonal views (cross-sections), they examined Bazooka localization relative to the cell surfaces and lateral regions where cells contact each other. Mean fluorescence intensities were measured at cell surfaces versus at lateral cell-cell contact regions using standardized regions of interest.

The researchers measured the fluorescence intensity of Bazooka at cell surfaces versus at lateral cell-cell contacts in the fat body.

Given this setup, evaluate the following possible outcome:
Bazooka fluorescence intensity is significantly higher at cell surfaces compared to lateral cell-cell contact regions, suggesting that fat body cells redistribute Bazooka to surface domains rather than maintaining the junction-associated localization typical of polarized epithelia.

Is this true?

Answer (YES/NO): NO